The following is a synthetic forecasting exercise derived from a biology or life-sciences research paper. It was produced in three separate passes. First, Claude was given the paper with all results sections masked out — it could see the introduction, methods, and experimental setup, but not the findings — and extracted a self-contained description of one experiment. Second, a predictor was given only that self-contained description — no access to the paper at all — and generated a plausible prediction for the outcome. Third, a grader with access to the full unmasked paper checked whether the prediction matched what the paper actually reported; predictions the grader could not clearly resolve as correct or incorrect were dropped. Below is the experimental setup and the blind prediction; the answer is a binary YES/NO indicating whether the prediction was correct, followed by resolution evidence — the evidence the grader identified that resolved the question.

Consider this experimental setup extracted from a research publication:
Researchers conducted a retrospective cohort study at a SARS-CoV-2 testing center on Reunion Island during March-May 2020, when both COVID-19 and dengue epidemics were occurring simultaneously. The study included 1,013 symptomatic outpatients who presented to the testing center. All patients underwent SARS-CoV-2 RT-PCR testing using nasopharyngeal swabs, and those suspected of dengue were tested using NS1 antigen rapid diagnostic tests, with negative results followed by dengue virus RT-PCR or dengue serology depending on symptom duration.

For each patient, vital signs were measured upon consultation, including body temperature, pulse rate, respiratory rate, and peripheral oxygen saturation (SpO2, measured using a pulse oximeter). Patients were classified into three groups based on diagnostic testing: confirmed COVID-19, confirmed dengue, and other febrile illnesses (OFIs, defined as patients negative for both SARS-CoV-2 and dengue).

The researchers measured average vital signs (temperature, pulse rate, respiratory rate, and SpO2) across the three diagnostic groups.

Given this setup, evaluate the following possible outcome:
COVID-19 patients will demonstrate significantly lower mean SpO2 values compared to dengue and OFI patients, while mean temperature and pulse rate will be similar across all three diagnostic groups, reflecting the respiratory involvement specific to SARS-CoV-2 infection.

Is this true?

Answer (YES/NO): NO